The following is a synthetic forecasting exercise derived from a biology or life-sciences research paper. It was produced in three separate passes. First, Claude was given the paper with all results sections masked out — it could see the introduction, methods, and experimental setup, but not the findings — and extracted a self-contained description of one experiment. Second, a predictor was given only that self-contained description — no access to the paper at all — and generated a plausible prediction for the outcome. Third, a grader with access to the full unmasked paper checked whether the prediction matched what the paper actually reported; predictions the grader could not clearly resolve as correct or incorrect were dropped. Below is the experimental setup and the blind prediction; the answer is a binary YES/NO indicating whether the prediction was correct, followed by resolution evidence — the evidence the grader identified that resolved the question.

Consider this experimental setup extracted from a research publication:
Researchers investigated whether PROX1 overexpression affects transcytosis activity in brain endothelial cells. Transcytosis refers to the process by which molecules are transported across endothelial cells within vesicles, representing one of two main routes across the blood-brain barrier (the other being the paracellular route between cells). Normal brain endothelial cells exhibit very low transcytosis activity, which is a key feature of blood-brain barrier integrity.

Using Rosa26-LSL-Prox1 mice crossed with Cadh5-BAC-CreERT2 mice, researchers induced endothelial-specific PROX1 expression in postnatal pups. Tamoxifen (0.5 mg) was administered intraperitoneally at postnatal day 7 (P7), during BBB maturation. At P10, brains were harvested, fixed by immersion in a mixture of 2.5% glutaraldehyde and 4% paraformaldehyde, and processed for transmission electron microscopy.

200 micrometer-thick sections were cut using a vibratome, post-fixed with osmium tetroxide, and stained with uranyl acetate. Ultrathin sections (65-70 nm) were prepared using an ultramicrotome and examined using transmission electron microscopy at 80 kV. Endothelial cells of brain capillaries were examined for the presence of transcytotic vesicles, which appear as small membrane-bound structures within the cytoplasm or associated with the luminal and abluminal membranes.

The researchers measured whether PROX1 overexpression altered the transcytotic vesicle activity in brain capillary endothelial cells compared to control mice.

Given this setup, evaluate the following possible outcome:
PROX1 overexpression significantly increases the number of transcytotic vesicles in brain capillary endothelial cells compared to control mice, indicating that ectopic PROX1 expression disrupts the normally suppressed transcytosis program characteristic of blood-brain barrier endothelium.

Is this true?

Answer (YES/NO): YES